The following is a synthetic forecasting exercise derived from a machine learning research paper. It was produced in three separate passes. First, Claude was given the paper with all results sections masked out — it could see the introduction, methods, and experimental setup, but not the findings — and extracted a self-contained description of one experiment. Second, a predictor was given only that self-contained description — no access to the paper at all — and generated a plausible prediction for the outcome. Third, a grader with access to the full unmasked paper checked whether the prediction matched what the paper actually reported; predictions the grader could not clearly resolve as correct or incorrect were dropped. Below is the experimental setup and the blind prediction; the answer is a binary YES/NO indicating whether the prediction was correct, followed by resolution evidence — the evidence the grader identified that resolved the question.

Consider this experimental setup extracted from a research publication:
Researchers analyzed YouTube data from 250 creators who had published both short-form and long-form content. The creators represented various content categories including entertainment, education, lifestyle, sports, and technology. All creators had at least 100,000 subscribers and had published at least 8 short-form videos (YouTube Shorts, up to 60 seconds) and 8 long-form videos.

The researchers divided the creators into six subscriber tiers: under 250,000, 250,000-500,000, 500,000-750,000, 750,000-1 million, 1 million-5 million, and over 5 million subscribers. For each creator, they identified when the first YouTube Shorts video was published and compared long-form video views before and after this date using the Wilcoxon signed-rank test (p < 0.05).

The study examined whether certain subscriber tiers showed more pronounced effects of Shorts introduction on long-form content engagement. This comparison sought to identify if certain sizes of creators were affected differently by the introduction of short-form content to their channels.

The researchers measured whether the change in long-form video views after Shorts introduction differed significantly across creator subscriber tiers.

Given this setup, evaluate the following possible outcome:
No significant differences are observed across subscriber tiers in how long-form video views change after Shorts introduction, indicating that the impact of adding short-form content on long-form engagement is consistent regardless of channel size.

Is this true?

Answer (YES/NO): NO